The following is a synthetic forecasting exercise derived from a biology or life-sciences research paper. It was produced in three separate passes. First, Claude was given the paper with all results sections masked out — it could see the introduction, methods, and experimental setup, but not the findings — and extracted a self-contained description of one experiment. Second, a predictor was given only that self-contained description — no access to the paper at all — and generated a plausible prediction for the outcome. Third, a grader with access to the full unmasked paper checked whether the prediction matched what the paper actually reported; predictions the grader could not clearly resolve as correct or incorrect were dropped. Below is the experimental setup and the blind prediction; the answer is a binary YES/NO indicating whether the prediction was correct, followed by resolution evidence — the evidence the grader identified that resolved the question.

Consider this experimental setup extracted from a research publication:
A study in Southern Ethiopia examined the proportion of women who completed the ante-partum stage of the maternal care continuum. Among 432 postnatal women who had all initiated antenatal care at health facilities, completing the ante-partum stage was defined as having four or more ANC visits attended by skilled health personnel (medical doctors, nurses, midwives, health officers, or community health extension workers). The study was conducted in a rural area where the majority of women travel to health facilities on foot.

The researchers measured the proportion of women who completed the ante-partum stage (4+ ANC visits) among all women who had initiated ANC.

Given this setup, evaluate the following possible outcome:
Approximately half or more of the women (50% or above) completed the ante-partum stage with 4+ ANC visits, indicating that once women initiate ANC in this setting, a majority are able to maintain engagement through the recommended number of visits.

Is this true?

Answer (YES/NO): NO